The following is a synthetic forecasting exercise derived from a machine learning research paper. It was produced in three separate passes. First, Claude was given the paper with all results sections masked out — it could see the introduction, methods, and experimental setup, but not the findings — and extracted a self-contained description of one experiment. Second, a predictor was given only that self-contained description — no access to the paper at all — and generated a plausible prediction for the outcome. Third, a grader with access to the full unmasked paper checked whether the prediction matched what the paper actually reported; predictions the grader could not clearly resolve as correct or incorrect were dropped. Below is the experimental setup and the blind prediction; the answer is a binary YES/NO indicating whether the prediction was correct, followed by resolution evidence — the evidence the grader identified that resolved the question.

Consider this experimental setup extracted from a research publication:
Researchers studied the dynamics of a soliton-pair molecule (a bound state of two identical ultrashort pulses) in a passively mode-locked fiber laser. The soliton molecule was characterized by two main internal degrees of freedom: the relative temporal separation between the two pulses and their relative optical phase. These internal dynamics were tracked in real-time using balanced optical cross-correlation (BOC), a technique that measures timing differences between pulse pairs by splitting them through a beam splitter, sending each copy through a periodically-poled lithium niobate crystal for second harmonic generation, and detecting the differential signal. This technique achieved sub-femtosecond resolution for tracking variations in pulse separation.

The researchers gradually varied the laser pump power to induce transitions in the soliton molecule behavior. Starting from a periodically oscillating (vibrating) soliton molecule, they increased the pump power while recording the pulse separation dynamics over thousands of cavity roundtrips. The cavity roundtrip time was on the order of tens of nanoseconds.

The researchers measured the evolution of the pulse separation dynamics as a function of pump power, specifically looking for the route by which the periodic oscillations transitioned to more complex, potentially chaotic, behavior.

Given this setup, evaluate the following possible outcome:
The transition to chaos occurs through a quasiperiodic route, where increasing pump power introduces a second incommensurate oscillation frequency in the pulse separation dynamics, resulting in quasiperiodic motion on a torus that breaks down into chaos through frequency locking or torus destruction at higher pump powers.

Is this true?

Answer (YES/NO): NO